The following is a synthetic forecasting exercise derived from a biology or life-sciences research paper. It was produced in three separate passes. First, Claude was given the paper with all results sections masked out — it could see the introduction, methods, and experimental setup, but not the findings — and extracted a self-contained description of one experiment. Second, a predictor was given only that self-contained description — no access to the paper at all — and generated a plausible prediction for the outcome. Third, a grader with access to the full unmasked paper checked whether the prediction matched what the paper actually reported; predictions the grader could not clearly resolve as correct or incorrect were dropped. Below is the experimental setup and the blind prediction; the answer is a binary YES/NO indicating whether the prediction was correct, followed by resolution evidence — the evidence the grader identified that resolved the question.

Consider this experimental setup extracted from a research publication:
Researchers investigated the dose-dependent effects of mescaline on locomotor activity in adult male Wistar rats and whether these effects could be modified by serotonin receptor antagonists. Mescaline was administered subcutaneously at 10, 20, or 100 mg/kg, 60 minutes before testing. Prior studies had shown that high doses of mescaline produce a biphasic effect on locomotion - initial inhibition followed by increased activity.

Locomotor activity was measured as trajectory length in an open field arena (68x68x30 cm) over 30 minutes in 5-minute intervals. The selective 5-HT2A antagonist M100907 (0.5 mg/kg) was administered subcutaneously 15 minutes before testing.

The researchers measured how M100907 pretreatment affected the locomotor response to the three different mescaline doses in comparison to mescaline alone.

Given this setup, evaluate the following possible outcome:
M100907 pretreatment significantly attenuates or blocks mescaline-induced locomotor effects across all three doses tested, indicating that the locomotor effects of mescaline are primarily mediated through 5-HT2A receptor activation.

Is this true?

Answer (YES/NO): NO